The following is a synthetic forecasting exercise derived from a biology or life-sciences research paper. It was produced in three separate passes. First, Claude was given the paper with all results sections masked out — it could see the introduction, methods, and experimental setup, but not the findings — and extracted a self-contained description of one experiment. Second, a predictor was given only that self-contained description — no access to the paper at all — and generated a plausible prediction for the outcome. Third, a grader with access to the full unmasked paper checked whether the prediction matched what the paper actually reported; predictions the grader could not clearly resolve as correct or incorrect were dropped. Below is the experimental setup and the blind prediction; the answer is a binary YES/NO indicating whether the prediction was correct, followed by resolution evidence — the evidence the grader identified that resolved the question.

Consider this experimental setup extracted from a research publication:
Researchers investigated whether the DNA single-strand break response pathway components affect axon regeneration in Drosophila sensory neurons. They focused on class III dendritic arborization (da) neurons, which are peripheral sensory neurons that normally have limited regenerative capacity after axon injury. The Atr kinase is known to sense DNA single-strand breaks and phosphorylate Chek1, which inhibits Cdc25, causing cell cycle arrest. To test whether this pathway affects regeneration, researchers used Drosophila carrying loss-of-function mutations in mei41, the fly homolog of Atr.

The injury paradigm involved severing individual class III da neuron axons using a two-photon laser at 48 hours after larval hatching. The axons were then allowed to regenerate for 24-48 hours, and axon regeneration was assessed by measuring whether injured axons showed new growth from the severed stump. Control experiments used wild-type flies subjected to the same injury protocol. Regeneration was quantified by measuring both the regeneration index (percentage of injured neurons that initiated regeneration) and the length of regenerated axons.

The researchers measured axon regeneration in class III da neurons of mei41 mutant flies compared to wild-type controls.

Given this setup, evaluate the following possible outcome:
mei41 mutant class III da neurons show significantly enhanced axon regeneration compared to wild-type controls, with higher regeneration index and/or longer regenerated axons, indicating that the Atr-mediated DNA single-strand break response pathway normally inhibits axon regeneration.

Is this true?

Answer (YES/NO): YES